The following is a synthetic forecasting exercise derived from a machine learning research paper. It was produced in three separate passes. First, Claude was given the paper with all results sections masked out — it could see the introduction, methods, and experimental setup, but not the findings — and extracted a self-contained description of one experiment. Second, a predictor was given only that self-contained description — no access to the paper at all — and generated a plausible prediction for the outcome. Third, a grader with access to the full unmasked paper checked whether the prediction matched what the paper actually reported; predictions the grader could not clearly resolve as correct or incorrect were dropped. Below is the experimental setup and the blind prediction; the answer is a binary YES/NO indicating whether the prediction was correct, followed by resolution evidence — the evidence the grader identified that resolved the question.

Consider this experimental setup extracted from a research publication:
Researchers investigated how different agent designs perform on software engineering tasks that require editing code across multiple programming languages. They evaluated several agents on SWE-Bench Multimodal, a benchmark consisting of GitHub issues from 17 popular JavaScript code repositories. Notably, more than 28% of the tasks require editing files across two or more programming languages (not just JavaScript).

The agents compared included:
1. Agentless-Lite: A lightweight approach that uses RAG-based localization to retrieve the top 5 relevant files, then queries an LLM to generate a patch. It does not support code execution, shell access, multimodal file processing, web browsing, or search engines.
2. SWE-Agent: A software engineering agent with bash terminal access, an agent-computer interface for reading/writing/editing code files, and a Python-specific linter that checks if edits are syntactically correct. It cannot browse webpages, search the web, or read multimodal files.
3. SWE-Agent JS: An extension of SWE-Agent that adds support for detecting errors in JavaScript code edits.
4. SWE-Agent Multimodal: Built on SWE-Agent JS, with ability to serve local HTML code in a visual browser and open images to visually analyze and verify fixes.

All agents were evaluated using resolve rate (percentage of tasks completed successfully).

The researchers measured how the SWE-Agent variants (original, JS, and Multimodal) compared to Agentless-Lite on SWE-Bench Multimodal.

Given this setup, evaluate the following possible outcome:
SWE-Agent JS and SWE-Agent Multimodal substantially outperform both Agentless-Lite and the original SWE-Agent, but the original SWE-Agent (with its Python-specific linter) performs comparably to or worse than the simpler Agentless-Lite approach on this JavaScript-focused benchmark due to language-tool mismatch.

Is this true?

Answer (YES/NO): NO